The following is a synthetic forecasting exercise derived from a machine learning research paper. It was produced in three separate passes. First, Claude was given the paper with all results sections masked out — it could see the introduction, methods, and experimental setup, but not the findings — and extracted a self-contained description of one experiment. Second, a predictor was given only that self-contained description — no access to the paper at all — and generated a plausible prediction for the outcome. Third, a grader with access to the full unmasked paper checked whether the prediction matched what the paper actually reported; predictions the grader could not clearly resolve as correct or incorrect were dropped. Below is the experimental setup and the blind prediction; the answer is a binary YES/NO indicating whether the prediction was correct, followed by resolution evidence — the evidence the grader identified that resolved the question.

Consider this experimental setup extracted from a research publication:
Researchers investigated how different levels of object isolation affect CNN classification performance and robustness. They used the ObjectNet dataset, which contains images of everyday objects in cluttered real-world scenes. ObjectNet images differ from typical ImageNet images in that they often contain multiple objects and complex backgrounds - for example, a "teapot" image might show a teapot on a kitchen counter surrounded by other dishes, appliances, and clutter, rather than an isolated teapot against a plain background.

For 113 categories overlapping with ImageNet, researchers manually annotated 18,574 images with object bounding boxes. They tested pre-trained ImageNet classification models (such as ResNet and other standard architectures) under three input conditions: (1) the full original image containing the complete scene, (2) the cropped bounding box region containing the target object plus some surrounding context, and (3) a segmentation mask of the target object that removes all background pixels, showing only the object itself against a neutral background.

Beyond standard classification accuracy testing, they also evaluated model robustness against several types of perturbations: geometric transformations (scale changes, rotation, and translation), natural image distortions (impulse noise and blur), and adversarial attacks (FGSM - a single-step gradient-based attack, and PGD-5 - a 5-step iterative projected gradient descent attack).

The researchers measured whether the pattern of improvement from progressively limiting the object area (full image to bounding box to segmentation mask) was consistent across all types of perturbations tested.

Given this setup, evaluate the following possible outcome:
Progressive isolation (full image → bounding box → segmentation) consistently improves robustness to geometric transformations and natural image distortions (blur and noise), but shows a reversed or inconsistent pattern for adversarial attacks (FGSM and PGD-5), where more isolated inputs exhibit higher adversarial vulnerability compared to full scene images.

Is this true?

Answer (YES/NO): NO